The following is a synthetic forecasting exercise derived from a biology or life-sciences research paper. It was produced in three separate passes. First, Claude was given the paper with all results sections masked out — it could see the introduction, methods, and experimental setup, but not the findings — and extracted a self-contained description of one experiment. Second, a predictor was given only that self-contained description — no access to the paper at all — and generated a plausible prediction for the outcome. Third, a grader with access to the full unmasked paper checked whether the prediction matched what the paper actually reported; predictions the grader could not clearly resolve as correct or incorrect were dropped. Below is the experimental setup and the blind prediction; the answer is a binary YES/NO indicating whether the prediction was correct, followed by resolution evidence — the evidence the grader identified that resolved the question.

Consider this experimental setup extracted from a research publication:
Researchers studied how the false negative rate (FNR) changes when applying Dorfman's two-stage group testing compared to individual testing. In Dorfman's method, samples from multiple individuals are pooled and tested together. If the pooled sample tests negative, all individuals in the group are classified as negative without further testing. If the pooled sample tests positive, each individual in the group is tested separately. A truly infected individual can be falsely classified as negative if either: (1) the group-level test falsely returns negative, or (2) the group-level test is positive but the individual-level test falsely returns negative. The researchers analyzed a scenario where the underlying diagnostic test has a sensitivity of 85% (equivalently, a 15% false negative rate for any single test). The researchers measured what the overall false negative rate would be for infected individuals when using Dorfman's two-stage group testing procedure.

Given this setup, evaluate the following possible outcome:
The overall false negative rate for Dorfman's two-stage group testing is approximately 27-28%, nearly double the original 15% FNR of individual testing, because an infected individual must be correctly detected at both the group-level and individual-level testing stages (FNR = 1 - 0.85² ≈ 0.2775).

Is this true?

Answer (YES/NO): NO